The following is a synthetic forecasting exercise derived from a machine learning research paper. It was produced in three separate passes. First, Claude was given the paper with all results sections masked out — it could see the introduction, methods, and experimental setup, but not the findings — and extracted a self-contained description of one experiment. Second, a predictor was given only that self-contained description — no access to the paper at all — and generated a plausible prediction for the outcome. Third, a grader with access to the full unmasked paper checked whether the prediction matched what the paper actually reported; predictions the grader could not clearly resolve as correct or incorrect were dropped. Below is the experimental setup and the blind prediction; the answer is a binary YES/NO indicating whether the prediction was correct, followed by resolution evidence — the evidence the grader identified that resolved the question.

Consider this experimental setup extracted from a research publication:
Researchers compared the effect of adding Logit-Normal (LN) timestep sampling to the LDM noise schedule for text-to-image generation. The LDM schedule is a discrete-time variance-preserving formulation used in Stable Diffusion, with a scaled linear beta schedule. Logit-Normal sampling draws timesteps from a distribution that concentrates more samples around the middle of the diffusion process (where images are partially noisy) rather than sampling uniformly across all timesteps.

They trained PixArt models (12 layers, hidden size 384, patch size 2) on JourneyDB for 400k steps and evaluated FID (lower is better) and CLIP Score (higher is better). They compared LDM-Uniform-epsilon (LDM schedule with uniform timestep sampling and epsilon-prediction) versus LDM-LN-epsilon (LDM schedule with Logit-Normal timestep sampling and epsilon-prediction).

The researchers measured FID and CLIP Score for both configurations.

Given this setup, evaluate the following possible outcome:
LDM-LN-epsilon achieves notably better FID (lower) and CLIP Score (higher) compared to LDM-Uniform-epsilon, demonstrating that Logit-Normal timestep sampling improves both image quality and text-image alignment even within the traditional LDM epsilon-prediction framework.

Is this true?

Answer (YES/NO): NO